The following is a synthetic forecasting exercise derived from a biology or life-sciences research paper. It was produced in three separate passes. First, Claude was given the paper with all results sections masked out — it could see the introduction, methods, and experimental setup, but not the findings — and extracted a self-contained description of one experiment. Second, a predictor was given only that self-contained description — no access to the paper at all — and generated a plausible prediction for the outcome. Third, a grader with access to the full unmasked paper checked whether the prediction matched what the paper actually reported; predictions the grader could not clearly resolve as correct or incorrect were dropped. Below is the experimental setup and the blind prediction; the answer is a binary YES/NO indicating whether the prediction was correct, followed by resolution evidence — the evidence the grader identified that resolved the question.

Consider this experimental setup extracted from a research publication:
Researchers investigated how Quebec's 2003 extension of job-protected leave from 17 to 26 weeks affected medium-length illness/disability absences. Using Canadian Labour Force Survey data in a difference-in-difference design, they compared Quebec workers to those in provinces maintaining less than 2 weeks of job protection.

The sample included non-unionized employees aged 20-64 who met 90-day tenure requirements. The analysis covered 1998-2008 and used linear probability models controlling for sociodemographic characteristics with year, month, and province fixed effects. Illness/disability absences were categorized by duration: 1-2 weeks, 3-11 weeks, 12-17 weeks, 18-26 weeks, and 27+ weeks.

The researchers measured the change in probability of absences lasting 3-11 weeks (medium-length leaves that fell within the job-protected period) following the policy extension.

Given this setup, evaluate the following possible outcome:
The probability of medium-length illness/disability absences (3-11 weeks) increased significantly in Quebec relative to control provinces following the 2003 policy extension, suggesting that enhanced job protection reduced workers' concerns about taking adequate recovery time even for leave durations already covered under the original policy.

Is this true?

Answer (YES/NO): YES